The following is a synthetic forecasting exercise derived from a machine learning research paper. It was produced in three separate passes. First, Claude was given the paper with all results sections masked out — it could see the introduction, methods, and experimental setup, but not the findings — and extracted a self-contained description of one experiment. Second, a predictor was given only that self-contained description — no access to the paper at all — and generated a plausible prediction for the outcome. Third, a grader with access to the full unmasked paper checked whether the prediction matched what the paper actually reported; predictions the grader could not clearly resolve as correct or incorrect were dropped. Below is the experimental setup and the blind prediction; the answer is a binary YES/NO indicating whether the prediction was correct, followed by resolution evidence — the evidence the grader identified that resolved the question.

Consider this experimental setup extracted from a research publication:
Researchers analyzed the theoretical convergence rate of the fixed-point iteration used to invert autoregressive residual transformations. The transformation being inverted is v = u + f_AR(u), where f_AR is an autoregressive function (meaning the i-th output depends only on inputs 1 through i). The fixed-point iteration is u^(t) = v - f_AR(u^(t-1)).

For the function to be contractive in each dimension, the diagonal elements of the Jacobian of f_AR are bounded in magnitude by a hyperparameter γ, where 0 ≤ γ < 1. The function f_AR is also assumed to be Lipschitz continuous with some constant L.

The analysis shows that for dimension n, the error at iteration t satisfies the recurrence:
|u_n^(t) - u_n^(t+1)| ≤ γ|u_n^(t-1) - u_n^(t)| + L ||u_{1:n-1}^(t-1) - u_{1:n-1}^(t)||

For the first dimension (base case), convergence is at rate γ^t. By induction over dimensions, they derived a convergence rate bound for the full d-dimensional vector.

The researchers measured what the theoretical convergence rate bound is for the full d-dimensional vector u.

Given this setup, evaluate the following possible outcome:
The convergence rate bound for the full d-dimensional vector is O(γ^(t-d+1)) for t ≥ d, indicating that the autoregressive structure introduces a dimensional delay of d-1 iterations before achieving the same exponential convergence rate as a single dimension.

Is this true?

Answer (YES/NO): NO